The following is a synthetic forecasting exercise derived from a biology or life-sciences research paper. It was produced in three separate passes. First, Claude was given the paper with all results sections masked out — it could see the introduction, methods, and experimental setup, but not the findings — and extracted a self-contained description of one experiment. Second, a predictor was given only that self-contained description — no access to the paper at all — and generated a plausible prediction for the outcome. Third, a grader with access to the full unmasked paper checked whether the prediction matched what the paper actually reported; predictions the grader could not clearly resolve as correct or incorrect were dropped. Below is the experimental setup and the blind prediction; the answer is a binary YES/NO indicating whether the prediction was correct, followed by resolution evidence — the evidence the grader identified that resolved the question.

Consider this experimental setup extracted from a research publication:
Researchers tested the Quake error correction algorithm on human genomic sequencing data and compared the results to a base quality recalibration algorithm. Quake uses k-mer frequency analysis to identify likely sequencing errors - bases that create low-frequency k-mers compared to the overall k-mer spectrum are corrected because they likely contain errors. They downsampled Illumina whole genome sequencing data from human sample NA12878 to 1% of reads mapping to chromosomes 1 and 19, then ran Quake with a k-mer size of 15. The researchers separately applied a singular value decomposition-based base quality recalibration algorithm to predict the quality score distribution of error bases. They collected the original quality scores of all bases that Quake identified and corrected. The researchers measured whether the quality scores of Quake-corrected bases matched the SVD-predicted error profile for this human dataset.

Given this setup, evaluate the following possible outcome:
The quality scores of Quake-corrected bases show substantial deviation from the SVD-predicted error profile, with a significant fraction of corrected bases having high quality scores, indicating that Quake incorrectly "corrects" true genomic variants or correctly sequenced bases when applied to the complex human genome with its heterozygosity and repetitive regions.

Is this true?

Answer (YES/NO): NO